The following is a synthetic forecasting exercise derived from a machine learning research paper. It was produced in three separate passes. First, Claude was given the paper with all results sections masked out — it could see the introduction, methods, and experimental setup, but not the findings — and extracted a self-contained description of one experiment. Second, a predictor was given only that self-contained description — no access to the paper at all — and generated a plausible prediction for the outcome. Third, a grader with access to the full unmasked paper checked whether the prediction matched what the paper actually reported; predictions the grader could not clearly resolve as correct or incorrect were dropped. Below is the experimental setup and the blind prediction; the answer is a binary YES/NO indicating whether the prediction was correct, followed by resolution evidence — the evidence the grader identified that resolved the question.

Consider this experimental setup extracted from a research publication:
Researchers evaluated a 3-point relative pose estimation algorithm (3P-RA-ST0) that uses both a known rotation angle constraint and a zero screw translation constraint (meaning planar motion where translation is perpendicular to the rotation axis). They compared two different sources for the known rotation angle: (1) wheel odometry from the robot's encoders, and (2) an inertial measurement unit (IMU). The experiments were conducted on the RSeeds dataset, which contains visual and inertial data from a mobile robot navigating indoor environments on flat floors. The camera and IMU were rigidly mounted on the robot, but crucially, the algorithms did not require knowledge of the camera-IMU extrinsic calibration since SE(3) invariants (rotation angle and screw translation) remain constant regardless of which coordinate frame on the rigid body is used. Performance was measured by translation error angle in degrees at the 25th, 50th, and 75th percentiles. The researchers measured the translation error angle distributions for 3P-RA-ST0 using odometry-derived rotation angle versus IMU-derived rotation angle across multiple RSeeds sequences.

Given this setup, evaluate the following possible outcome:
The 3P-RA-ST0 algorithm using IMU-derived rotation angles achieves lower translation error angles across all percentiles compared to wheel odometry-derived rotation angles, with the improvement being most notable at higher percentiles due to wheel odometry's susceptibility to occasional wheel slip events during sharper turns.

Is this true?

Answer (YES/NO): NO